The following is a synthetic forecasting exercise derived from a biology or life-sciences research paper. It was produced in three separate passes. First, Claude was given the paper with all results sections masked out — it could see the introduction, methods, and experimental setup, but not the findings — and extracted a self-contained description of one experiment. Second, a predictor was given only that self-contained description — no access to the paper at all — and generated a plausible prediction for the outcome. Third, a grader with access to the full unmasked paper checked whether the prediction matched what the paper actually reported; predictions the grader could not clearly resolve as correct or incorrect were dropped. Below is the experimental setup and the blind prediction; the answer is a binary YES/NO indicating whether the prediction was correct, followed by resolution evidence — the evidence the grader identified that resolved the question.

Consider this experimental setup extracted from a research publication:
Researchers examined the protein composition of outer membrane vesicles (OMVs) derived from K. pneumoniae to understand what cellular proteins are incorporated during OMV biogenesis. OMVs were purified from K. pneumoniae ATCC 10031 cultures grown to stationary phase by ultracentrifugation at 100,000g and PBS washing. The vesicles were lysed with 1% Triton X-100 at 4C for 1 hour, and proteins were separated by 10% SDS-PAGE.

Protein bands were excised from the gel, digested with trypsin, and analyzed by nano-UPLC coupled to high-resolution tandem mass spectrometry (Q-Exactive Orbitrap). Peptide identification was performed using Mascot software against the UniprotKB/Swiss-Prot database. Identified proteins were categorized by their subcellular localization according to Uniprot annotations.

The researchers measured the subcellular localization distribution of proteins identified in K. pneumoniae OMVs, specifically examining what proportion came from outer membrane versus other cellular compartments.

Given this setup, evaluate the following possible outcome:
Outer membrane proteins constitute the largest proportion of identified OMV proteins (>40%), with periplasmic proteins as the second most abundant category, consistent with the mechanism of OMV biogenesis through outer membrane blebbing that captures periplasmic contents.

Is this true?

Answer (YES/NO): NO